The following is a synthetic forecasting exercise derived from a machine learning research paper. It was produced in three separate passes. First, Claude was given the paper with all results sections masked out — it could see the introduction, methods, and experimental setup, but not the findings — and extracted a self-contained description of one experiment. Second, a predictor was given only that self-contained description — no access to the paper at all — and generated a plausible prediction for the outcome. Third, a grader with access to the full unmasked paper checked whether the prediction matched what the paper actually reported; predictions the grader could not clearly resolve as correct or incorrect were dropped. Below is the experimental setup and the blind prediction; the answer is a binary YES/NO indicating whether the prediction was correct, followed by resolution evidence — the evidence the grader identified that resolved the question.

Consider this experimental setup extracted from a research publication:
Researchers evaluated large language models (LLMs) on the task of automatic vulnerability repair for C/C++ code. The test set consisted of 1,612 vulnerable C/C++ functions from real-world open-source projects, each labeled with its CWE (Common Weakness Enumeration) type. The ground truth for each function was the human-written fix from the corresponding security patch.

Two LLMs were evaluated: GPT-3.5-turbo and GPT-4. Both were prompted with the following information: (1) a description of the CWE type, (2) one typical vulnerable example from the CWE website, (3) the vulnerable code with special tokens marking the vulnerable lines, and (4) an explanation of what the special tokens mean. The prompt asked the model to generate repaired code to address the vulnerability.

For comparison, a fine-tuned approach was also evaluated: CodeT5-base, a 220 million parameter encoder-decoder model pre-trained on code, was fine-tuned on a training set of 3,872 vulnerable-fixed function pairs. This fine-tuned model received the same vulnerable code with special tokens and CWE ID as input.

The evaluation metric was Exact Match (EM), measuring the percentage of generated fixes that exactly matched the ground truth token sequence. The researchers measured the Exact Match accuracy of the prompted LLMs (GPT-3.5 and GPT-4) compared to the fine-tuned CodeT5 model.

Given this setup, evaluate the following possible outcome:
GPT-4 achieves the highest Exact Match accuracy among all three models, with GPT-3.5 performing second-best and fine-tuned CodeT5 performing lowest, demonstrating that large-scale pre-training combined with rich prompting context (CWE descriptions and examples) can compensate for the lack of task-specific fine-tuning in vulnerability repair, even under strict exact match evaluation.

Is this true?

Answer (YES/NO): NO